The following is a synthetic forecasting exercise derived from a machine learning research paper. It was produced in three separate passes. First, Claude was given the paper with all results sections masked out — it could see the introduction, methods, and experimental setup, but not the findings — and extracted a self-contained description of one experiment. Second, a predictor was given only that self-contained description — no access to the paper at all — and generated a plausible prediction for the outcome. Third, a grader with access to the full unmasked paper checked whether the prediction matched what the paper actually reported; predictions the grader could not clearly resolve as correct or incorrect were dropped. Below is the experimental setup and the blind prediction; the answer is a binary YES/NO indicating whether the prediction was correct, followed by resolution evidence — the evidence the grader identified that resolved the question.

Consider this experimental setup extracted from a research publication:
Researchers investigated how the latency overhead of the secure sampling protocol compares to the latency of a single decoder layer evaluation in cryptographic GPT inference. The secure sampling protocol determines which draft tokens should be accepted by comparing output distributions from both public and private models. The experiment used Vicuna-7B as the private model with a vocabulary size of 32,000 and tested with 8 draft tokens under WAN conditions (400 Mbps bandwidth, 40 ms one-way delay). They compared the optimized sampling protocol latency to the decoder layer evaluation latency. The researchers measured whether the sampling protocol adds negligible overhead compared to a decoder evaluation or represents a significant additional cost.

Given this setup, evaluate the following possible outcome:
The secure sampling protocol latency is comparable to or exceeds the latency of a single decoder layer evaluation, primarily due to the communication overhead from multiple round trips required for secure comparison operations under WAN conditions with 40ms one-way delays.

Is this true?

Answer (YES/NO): NO